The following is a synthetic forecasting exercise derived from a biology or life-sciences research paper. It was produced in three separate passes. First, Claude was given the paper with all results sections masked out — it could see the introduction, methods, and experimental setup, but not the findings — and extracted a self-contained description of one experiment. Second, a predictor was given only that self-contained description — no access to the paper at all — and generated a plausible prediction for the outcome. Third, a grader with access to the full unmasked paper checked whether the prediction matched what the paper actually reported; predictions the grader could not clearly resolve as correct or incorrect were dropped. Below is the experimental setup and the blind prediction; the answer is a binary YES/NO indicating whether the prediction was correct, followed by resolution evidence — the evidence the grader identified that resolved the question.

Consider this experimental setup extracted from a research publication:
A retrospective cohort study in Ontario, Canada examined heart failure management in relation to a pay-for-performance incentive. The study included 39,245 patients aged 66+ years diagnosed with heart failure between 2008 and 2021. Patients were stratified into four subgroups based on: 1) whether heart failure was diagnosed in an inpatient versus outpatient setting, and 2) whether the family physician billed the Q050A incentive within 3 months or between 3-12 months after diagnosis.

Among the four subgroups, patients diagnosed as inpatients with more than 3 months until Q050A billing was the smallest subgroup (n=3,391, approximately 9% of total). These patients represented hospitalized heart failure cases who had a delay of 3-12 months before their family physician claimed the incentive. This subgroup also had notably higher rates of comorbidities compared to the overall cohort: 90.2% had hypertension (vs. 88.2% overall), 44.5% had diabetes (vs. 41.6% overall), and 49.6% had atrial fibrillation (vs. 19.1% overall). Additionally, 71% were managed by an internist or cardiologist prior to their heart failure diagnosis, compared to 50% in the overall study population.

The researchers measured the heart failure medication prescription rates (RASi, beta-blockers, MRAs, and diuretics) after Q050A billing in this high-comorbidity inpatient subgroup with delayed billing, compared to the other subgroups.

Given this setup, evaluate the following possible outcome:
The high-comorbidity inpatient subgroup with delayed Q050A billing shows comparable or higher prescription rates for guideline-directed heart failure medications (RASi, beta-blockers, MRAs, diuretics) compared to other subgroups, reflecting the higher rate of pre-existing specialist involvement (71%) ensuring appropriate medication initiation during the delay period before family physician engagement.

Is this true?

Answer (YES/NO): YES